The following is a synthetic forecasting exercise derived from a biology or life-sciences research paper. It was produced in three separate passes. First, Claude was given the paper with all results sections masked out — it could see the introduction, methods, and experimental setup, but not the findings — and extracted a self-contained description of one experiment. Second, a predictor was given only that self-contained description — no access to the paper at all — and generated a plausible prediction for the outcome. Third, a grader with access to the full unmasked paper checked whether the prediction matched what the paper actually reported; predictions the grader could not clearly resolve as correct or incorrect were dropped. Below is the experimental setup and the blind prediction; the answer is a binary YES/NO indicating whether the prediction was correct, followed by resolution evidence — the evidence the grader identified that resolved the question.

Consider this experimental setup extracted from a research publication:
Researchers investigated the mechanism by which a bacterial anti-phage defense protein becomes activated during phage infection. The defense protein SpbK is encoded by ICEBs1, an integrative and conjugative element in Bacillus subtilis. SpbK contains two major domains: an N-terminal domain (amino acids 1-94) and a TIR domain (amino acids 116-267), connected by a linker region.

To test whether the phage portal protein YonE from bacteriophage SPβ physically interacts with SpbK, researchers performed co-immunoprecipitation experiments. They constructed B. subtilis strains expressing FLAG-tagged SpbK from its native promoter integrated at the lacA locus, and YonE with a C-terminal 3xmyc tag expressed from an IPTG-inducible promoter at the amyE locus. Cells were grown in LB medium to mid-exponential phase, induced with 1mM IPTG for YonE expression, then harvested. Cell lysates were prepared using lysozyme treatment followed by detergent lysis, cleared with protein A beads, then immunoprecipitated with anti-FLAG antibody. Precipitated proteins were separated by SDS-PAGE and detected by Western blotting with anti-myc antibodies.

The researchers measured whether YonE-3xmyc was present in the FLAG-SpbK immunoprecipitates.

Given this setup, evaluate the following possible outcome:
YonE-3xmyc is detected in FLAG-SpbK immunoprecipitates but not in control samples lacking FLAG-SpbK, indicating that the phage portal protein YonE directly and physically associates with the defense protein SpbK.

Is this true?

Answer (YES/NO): YES